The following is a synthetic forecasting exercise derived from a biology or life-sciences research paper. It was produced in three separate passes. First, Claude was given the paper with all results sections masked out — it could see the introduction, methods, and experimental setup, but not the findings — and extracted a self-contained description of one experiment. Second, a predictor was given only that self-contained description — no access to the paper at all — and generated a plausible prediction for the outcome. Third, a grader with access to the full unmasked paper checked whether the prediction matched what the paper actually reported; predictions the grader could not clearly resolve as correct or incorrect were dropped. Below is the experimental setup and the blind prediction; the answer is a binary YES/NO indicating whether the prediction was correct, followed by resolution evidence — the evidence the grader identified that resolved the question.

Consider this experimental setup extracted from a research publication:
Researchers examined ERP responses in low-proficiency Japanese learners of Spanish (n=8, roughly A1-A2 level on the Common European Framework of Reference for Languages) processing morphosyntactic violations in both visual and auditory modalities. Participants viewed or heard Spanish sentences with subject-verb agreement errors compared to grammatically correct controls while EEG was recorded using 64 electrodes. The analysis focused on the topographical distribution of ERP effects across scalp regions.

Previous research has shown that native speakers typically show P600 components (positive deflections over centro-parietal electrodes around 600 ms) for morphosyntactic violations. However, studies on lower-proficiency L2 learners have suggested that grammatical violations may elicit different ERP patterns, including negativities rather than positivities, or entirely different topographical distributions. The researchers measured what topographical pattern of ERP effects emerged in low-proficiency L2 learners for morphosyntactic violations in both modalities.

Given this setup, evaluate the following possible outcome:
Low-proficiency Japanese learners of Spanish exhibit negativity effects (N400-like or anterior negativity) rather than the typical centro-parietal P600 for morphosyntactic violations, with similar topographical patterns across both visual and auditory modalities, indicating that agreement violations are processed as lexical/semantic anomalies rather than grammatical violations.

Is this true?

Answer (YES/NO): NO